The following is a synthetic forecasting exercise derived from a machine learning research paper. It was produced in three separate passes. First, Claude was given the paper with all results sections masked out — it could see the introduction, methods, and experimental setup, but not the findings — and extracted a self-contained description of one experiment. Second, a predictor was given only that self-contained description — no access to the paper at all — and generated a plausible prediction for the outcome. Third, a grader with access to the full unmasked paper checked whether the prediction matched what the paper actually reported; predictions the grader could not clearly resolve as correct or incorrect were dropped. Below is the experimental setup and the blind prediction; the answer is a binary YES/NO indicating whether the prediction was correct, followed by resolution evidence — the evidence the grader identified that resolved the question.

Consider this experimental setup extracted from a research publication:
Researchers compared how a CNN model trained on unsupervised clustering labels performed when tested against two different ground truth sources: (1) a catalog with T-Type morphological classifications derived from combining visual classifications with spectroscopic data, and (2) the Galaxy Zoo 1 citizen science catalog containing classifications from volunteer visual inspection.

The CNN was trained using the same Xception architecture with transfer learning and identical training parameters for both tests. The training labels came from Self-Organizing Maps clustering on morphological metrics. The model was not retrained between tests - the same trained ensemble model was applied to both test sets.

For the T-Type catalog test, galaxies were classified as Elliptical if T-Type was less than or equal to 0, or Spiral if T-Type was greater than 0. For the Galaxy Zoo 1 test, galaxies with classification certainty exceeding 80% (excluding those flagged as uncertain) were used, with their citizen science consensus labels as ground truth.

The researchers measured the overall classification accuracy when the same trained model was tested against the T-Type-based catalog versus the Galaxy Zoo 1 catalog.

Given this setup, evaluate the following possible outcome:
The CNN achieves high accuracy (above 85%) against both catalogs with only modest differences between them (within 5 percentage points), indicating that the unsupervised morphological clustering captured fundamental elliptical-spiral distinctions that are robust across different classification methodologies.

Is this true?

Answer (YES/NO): YES